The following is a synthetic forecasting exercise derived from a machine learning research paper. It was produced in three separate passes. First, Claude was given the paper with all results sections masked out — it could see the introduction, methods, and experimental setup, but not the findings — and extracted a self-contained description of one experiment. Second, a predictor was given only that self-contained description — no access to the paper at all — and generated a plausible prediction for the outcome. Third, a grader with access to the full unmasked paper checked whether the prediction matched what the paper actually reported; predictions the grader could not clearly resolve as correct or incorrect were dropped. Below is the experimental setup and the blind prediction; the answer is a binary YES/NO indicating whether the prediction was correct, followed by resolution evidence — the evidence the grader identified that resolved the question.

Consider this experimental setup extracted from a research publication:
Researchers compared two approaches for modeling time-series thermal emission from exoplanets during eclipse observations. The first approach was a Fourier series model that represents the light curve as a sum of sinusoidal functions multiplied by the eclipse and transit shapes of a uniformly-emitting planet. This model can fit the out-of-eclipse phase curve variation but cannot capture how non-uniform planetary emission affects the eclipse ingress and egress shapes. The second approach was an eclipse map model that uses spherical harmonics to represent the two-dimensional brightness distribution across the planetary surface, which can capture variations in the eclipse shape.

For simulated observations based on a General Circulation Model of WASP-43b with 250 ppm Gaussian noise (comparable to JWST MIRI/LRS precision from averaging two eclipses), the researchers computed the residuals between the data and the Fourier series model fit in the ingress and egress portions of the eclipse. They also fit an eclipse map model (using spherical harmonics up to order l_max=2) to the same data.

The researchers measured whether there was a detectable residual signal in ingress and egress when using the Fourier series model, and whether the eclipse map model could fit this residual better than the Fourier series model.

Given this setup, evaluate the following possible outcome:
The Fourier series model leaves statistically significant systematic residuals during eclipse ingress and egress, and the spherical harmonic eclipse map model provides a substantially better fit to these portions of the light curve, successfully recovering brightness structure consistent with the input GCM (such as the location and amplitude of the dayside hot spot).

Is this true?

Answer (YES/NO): NO